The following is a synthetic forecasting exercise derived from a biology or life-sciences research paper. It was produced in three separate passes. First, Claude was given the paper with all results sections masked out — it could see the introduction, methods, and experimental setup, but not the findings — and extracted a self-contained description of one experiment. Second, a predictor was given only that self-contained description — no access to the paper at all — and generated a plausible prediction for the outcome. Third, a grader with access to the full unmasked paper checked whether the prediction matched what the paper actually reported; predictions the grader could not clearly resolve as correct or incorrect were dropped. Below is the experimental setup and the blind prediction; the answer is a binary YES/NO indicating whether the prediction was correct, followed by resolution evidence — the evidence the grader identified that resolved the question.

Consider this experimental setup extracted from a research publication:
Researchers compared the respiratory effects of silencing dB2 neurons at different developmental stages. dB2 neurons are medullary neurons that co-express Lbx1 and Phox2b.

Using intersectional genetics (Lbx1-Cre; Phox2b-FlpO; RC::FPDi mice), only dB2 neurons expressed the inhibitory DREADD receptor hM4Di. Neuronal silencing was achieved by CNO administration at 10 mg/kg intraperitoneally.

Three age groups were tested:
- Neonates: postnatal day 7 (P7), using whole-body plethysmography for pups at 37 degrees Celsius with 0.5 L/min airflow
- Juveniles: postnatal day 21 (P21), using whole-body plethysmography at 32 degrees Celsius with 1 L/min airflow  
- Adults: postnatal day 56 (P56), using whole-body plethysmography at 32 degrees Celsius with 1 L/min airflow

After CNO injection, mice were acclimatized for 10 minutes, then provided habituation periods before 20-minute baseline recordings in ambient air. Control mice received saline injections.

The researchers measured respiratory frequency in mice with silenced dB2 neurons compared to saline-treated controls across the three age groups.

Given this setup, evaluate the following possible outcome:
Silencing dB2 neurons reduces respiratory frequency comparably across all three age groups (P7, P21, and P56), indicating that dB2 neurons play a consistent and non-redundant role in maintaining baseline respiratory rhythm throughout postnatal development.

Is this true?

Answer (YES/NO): NO